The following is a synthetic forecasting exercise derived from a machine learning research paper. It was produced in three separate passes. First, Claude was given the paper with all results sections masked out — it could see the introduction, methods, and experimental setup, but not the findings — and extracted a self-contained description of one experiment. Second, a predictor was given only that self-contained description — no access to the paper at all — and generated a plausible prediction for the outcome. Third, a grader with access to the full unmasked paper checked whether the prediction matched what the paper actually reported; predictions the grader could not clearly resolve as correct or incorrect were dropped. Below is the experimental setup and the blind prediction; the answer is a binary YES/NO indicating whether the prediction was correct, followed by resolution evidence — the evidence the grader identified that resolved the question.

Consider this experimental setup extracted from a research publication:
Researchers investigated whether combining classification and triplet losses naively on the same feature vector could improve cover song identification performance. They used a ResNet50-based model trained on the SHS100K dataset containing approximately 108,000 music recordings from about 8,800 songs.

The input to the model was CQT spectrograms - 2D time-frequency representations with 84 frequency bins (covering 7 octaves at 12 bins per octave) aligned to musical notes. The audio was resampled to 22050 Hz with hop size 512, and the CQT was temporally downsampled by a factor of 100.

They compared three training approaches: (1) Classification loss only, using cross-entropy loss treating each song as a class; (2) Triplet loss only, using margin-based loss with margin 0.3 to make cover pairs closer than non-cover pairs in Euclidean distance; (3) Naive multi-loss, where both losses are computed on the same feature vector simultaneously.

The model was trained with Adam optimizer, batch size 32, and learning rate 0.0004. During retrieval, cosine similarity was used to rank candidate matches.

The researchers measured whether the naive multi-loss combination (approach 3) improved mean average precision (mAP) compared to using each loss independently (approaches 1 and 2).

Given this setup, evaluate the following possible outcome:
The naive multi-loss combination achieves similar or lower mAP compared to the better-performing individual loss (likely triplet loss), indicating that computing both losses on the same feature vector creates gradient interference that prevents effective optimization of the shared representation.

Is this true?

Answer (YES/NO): YES